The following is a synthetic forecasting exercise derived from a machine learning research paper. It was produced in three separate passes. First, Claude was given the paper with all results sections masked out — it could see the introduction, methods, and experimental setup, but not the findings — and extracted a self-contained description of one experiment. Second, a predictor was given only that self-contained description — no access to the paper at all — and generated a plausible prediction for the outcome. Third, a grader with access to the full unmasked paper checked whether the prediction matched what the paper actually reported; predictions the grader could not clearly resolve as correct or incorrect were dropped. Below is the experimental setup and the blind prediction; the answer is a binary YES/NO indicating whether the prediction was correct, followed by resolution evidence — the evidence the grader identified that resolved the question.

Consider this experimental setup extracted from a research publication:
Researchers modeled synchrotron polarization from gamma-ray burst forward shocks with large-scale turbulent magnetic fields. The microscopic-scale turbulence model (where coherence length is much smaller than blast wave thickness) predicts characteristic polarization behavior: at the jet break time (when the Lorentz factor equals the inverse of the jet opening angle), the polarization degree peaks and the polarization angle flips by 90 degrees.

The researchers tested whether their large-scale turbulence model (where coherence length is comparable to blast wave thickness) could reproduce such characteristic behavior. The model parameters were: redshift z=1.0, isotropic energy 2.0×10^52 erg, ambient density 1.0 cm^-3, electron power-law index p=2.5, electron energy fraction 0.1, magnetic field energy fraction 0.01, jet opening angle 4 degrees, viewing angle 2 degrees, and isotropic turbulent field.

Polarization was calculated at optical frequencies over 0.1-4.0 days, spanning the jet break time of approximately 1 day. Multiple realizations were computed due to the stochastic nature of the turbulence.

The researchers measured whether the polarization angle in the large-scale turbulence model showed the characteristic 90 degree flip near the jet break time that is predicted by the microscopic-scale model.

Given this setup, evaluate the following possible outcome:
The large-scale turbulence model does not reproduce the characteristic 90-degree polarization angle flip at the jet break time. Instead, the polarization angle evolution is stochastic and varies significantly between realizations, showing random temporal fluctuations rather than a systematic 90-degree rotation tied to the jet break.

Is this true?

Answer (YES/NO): YES